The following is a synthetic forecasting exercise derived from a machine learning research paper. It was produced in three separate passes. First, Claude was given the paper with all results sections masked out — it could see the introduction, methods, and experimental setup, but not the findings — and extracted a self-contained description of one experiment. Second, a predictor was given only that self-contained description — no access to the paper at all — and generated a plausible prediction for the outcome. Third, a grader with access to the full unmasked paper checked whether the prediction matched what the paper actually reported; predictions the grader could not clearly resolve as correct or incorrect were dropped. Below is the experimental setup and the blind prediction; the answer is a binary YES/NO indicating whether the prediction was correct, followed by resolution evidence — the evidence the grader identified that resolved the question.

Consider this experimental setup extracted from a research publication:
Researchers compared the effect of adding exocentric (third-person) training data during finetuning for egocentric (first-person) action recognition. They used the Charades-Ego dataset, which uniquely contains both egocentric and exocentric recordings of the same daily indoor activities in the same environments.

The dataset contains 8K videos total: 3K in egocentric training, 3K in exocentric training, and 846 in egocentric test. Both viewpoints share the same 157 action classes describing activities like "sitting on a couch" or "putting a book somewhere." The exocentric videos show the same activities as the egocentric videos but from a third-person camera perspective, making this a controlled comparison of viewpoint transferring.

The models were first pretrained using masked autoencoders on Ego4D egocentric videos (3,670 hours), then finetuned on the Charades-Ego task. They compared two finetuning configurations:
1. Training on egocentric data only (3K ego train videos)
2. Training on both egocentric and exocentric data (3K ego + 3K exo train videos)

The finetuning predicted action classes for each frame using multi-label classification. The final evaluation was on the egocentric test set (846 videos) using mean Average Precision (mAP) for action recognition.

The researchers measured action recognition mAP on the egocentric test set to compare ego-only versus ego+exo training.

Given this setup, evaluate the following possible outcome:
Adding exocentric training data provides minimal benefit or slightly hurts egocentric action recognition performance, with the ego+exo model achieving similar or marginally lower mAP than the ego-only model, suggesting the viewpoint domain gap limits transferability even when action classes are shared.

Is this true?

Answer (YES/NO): NO